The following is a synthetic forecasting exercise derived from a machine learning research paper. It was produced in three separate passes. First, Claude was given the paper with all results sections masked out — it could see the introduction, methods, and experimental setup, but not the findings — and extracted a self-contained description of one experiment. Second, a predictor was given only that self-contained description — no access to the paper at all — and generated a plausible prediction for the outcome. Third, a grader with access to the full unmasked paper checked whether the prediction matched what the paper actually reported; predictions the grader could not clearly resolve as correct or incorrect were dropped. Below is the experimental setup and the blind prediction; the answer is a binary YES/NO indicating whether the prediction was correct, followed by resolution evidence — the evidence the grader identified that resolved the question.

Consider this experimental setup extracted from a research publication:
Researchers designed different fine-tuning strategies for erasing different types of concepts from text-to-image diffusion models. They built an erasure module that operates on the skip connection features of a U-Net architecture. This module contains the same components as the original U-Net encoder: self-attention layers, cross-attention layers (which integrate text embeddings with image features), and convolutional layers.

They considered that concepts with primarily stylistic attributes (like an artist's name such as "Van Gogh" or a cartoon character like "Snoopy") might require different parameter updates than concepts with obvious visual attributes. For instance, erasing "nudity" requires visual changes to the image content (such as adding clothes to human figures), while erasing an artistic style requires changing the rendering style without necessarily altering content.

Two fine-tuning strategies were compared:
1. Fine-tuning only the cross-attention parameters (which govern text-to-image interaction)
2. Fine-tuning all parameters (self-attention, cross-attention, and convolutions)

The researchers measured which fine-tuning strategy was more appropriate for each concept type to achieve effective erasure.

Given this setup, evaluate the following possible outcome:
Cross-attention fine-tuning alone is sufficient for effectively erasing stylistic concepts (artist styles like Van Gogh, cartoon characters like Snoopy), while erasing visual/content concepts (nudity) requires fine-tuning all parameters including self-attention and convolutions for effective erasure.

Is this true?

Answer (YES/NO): YES